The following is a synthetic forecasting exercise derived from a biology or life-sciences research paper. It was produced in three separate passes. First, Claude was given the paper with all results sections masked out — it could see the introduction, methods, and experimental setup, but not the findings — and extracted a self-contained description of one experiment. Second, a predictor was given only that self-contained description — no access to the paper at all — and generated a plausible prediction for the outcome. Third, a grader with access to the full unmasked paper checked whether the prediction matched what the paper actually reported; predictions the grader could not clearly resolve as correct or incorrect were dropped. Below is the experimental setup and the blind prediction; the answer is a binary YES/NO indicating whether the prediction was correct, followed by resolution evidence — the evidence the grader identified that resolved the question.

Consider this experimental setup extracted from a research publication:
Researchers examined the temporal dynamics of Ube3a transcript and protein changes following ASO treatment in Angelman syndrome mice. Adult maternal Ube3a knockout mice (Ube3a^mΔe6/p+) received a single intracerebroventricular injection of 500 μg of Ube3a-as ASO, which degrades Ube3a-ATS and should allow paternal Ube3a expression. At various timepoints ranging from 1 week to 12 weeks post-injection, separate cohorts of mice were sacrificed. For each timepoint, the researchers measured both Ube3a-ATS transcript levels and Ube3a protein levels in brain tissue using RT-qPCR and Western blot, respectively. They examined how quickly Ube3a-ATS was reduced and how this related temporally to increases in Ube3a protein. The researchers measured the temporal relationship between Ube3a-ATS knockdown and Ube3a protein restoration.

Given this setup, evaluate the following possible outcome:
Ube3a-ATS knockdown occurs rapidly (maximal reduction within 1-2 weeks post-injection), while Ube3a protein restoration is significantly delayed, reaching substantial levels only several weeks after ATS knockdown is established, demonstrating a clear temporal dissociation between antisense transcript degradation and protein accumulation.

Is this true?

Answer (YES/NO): NO